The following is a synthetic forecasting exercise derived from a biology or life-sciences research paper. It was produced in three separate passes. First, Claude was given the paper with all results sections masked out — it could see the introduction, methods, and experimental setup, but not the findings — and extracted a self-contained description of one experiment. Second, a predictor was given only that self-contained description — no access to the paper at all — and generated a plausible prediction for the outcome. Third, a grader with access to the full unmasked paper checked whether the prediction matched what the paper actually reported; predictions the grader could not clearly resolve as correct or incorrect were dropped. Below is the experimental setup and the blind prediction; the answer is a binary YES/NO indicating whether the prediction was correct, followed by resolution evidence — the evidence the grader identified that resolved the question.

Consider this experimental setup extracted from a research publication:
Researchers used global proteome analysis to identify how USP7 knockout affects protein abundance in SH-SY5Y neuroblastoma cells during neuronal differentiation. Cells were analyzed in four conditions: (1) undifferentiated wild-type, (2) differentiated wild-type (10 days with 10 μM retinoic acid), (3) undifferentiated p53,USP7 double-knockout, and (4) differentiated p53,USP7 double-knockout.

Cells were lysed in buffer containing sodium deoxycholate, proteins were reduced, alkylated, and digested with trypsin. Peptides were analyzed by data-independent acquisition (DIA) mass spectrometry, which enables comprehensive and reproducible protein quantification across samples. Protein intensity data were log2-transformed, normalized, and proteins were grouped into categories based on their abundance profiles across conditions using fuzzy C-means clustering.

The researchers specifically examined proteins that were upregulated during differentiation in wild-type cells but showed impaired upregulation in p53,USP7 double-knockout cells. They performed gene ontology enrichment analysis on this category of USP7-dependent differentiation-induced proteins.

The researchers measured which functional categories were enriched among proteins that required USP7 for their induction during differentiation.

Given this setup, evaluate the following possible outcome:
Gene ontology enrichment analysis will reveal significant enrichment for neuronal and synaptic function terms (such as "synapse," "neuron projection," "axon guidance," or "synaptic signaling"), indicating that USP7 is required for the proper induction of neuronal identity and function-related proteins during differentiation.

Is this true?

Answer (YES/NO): YES